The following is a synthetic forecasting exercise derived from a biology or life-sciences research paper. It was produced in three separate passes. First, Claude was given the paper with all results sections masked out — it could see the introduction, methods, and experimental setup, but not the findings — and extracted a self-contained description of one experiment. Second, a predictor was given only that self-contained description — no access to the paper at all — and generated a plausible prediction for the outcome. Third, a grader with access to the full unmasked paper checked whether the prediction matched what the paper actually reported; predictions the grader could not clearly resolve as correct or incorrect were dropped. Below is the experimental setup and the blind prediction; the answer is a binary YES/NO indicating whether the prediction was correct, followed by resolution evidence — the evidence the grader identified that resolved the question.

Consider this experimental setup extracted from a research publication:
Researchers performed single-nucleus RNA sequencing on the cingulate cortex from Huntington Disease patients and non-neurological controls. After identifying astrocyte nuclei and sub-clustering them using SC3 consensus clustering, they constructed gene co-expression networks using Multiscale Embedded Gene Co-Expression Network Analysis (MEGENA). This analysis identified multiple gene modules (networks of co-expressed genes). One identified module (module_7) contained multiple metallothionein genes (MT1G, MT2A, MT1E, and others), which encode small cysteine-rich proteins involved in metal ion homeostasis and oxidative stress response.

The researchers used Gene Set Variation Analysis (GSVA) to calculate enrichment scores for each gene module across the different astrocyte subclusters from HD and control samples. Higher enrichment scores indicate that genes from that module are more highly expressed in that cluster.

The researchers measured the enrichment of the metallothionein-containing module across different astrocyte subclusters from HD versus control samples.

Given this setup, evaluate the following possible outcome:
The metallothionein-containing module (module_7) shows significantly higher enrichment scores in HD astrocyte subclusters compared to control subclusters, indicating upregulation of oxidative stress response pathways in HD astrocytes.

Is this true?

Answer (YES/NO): YES